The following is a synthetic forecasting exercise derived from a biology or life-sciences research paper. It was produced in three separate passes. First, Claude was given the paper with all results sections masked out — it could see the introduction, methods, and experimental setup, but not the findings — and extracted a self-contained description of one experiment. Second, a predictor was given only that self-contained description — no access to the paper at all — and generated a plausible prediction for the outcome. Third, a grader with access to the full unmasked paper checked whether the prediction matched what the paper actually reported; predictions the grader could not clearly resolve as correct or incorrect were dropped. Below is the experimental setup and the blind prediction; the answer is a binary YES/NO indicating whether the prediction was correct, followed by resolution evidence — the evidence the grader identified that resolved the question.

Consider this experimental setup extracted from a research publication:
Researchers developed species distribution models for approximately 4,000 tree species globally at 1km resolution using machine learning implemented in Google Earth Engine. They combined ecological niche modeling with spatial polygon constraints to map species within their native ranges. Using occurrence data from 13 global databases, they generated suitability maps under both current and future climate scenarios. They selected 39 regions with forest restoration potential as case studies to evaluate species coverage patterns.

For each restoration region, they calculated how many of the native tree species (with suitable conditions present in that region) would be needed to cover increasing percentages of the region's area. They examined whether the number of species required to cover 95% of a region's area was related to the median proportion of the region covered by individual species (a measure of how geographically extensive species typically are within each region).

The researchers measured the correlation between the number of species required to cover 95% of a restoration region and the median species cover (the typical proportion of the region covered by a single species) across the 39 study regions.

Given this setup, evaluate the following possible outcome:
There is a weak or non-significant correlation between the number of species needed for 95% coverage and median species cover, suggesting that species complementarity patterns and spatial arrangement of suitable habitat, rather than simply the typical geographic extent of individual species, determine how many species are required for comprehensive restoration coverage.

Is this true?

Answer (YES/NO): NO